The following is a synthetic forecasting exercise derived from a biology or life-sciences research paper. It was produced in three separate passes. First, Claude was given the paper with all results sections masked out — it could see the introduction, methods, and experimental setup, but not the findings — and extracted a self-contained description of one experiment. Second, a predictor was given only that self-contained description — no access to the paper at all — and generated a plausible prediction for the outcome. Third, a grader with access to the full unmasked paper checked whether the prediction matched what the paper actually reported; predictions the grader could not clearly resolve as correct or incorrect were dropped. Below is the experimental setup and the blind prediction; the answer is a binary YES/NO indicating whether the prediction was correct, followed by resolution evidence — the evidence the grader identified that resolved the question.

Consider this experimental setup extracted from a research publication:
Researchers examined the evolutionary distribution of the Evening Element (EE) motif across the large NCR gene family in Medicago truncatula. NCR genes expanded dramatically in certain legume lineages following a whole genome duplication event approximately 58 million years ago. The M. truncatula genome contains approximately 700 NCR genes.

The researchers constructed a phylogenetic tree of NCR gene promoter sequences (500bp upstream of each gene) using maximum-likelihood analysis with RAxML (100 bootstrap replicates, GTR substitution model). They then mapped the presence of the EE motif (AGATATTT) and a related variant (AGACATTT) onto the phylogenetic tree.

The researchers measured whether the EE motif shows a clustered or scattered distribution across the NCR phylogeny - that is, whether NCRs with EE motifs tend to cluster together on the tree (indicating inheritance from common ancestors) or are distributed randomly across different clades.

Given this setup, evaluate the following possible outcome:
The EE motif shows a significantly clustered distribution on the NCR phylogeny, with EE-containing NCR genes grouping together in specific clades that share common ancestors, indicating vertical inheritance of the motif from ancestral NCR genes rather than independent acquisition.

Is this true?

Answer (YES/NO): NO